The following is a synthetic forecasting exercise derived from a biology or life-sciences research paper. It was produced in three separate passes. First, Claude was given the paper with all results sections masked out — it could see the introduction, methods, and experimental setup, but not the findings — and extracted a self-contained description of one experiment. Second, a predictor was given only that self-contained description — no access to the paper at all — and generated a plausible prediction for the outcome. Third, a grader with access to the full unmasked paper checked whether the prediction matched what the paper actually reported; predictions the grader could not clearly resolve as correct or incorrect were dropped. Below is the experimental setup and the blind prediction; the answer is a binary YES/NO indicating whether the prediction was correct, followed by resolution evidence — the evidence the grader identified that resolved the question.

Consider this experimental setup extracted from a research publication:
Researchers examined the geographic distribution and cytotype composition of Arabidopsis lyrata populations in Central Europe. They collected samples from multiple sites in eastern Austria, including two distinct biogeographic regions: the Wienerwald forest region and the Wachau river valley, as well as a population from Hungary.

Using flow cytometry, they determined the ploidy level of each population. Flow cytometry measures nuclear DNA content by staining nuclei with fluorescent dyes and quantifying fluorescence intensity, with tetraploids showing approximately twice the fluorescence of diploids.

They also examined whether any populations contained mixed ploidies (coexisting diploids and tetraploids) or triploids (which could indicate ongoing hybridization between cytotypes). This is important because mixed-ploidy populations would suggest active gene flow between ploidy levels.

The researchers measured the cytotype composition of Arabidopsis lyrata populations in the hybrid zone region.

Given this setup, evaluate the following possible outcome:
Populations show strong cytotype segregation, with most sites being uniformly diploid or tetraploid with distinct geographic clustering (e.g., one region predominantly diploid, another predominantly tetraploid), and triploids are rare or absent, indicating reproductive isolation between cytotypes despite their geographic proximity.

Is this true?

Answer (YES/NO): YES